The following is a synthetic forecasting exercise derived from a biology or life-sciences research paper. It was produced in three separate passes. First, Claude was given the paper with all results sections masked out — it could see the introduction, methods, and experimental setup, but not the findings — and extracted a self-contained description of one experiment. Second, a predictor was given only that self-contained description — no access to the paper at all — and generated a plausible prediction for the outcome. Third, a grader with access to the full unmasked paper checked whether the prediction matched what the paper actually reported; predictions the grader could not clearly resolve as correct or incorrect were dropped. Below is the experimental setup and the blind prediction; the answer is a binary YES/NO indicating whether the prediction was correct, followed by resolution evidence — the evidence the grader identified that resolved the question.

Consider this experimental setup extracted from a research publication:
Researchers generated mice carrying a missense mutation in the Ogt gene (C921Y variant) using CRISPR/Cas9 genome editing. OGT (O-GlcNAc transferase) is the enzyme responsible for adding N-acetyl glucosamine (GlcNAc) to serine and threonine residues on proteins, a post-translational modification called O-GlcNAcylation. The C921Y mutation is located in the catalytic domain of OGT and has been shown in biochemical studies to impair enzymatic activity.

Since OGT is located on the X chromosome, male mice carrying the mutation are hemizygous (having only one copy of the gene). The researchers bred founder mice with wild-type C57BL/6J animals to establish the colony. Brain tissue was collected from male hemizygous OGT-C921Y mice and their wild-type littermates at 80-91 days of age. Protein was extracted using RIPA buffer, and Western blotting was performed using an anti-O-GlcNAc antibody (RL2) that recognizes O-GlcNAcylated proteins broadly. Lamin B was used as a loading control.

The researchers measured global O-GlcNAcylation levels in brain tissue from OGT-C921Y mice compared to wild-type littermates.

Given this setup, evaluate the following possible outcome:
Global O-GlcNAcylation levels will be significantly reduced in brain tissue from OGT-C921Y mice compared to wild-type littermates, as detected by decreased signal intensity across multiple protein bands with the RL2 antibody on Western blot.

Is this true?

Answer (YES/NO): YES